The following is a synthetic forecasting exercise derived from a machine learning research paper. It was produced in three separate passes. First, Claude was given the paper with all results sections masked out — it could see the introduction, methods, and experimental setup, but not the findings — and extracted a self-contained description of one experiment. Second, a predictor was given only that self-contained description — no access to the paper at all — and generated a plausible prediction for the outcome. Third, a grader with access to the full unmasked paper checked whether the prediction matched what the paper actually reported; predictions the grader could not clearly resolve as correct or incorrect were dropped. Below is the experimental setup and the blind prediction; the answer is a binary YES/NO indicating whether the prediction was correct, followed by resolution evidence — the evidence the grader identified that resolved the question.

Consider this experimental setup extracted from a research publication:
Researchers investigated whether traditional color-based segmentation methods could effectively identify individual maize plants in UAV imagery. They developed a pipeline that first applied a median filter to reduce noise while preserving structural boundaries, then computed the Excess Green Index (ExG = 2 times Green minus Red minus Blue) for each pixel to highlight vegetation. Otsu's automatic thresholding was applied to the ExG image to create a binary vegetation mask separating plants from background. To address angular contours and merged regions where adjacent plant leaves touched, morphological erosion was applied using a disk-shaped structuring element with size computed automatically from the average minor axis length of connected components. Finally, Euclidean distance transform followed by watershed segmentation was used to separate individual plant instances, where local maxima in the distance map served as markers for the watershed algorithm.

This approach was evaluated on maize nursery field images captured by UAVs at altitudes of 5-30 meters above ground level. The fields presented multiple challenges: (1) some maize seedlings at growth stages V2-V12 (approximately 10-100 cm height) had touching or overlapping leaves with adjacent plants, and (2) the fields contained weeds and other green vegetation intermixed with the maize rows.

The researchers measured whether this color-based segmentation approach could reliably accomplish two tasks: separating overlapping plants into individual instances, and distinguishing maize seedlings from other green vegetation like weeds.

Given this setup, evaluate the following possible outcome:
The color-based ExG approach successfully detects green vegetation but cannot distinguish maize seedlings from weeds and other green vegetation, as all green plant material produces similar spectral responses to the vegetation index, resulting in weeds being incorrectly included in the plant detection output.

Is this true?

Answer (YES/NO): YES